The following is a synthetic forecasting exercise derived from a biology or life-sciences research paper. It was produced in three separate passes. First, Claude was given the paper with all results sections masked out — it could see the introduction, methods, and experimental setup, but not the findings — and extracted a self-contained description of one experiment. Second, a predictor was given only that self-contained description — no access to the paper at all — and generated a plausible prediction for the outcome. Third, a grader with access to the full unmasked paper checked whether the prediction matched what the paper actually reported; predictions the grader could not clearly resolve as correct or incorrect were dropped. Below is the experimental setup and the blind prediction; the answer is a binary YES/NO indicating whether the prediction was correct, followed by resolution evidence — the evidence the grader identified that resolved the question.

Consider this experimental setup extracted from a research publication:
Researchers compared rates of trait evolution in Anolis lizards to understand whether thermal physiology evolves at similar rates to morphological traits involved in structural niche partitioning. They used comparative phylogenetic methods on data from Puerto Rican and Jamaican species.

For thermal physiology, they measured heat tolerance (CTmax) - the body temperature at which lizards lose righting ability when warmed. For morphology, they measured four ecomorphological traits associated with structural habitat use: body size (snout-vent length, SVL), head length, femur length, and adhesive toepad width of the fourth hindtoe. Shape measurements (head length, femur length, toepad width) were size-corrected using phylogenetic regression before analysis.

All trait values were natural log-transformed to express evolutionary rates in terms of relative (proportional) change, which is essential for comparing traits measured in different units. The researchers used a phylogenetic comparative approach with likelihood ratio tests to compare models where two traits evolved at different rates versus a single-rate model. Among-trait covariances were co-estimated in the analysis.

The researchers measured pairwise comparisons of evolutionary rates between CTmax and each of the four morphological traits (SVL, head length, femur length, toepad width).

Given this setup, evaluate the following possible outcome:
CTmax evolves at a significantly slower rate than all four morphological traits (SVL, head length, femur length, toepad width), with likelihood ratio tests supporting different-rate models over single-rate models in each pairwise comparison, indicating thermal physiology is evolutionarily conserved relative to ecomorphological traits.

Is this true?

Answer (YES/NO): NO